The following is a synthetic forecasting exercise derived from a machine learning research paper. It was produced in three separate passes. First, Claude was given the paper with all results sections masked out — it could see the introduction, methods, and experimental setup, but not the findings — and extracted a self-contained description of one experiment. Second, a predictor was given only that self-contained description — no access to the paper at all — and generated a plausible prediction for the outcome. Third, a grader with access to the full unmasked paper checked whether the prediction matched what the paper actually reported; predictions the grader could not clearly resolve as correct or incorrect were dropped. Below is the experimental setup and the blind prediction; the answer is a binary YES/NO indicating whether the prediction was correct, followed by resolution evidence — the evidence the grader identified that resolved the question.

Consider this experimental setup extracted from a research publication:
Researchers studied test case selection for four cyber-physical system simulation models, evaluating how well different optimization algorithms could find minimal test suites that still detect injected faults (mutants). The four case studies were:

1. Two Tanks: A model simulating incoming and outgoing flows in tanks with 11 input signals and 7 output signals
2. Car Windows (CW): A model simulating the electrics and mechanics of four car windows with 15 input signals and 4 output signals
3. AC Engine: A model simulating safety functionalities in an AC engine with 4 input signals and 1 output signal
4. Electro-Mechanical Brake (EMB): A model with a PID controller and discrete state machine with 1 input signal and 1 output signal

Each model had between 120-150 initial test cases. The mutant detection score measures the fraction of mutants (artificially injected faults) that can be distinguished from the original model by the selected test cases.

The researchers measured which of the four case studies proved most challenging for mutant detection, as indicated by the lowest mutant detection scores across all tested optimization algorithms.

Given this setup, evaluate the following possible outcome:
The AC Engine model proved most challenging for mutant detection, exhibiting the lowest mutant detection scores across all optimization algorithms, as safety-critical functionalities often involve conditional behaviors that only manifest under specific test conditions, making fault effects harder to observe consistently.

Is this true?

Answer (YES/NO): YES